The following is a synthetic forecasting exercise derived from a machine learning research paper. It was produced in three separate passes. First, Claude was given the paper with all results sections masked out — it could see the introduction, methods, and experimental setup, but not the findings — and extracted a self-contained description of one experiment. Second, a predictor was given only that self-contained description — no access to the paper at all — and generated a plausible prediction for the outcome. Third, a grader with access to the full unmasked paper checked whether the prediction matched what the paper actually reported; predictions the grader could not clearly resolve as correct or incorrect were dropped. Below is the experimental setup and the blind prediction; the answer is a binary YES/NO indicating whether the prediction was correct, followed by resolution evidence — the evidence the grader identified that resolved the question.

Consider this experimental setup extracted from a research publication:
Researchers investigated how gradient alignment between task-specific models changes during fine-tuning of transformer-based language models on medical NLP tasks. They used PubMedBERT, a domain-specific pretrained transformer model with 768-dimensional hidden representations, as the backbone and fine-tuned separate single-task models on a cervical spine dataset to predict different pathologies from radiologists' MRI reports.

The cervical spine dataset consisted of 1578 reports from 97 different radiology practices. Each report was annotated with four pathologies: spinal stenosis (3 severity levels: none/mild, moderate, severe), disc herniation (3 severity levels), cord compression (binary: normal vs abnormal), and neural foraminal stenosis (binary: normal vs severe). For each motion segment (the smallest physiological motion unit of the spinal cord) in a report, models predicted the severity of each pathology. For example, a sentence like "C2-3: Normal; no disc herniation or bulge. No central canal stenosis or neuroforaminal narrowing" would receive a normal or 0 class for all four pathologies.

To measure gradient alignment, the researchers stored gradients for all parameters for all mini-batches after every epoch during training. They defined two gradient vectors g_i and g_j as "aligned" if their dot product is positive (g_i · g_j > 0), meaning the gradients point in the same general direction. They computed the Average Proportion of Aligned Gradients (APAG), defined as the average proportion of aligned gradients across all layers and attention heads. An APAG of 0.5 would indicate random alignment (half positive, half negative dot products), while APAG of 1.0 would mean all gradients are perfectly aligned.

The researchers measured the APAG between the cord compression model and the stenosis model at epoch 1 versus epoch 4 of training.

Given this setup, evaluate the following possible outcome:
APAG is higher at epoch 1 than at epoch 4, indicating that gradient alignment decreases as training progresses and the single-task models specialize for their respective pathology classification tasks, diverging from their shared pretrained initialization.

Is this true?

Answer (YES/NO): NO